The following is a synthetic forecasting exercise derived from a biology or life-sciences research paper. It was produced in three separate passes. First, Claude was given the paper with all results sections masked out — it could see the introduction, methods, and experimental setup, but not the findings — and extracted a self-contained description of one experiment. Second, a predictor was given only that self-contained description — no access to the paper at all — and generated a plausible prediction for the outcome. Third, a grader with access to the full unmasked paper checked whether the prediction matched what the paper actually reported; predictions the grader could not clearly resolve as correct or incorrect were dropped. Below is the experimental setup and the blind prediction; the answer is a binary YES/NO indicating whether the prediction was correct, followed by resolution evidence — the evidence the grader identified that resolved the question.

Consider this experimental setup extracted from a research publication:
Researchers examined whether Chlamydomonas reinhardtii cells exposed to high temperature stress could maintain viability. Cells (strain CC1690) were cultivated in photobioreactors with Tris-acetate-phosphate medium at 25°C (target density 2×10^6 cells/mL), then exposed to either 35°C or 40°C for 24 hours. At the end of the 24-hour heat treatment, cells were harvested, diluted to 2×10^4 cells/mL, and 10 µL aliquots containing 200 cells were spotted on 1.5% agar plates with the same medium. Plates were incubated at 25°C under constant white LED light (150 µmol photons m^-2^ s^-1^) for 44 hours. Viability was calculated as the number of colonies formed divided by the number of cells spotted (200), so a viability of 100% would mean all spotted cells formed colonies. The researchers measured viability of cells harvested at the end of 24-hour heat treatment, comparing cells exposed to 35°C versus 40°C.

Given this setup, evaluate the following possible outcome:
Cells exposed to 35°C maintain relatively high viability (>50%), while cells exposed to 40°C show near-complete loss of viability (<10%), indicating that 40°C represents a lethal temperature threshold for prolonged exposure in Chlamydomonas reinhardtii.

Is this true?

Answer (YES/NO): NO